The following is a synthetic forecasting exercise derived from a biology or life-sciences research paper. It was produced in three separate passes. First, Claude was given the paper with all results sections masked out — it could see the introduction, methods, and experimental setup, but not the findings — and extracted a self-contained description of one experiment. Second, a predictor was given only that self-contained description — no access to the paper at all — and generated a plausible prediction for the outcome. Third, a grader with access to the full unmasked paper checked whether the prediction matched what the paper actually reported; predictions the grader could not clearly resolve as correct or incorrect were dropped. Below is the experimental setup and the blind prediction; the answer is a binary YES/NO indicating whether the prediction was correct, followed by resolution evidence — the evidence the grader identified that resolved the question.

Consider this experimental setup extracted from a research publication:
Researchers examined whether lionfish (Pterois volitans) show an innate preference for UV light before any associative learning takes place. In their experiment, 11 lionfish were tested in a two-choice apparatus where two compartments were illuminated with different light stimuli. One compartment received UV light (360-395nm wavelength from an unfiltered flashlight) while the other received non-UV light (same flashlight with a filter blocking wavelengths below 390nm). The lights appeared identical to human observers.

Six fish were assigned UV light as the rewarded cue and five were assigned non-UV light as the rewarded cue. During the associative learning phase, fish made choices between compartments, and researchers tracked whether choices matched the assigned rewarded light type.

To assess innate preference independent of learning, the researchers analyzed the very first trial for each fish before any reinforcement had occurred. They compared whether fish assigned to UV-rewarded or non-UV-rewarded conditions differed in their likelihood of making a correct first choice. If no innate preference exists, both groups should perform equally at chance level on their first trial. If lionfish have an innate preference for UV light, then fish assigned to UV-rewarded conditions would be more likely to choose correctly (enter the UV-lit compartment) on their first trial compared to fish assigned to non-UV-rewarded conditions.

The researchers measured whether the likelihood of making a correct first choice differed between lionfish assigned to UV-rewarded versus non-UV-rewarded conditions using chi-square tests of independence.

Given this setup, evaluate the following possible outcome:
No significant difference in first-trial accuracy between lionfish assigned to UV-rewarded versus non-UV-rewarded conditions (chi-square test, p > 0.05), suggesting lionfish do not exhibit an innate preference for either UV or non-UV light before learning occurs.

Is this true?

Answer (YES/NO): YES